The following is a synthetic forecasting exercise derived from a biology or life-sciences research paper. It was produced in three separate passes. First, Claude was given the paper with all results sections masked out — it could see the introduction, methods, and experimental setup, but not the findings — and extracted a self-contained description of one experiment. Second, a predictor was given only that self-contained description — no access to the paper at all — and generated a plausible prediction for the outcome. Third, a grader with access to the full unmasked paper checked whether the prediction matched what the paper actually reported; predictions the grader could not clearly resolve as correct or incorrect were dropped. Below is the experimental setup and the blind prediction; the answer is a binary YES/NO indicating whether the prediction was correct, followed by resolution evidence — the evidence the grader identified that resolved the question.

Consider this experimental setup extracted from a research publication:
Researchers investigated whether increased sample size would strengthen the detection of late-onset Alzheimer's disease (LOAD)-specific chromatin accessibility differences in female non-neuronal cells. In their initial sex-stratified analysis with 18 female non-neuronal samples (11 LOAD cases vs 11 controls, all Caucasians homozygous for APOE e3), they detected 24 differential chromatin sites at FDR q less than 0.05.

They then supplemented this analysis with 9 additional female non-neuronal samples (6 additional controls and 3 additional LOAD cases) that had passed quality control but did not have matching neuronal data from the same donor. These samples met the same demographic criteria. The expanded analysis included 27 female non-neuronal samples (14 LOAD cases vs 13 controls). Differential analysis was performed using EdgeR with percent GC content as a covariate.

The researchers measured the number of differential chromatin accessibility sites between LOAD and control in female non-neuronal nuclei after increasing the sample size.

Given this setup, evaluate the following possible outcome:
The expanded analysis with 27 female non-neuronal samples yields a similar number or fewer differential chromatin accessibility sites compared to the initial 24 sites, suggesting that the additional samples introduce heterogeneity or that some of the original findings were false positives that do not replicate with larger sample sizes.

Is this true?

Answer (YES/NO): NO